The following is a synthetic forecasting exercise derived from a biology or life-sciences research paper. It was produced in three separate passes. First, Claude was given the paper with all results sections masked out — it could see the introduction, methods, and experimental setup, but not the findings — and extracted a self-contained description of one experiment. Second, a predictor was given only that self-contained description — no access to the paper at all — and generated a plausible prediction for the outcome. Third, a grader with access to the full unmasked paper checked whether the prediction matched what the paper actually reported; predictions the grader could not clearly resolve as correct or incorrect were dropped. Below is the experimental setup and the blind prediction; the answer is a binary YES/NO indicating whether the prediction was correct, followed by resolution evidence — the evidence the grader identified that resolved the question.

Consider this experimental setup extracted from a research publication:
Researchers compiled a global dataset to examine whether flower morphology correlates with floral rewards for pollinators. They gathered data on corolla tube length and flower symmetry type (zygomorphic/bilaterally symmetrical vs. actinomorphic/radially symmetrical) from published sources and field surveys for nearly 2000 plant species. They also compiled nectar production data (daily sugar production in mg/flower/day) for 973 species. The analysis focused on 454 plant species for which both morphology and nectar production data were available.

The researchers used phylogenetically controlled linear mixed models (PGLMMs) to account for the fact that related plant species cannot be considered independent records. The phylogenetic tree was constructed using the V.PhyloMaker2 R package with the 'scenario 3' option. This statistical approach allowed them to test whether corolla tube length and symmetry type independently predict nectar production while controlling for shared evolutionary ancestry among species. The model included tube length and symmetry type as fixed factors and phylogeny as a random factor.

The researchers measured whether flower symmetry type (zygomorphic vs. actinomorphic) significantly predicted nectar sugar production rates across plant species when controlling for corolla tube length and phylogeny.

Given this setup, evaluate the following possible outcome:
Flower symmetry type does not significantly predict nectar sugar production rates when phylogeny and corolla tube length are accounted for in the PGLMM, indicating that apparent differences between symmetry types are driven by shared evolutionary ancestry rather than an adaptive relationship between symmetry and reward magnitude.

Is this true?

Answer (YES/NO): NO